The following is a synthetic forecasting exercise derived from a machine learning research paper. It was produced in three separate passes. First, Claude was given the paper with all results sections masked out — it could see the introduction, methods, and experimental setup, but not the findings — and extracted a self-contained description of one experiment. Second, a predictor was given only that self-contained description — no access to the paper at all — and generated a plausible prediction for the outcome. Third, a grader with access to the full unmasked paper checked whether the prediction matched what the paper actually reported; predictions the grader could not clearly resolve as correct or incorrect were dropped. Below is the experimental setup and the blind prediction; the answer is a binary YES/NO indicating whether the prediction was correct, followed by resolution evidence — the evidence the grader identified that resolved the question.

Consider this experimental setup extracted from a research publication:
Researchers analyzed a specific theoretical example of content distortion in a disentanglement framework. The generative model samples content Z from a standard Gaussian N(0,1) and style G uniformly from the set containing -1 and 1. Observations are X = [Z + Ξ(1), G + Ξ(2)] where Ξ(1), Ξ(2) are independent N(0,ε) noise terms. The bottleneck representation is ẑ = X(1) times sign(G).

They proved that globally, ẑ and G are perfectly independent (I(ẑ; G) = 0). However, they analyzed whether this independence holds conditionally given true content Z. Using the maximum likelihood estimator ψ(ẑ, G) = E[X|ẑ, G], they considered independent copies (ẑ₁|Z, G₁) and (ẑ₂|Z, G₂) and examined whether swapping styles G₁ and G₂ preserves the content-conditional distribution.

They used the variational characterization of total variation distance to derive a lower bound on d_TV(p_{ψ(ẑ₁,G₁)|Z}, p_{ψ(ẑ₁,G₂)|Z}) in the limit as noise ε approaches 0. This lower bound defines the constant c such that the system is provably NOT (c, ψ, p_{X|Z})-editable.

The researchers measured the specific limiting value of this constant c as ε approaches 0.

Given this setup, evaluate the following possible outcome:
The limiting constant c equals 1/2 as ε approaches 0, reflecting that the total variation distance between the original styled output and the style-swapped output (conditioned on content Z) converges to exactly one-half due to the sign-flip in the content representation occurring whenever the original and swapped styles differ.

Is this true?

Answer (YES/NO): NO